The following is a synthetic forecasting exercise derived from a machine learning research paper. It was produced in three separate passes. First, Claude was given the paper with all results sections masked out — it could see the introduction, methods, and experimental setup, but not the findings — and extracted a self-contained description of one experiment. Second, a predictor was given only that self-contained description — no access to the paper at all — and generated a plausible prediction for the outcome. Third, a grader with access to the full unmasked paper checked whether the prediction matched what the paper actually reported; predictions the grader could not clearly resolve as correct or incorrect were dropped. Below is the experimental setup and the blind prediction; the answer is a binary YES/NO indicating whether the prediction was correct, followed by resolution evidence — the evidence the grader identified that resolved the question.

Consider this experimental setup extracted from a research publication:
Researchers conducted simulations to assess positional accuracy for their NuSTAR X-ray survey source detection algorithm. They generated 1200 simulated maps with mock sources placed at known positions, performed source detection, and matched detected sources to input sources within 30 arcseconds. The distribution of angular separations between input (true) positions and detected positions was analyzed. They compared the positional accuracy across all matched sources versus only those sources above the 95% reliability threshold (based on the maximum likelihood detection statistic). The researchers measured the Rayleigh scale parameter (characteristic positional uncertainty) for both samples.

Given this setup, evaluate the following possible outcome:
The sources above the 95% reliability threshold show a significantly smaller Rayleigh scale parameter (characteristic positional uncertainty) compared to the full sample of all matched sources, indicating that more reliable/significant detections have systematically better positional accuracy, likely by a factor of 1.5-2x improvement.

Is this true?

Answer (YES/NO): YES